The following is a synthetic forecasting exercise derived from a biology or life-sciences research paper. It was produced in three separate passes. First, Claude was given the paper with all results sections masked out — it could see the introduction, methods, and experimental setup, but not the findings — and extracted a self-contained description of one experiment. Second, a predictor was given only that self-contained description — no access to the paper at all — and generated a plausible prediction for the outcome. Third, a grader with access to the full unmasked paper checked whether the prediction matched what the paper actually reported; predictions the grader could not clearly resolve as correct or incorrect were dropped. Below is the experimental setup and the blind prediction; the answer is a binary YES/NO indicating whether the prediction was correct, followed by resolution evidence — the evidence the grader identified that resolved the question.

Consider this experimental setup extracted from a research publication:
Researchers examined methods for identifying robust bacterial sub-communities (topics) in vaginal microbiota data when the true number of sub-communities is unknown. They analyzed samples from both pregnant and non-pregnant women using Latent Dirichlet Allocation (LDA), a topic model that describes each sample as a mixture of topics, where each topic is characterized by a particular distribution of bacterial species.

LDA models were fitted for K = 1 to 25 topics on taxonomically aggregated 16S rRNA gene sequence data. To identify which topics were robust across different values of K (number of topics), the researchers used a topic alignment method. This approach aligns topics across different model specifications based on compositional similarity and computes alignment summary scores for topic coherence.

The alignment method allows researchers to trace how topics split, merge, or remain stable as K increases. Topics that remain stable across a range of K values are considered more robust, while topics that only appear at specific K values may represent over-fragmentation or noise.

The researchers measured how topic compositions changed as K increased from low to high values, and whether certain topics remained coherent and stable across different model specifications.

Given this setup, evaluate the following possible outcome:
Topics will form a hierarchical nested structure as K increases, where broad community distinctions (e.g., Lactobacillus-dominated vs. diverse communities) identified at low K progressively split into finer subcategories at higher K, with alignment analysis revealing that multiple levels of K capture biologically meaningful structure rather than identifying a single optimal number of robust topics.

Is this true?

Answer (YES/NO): NO